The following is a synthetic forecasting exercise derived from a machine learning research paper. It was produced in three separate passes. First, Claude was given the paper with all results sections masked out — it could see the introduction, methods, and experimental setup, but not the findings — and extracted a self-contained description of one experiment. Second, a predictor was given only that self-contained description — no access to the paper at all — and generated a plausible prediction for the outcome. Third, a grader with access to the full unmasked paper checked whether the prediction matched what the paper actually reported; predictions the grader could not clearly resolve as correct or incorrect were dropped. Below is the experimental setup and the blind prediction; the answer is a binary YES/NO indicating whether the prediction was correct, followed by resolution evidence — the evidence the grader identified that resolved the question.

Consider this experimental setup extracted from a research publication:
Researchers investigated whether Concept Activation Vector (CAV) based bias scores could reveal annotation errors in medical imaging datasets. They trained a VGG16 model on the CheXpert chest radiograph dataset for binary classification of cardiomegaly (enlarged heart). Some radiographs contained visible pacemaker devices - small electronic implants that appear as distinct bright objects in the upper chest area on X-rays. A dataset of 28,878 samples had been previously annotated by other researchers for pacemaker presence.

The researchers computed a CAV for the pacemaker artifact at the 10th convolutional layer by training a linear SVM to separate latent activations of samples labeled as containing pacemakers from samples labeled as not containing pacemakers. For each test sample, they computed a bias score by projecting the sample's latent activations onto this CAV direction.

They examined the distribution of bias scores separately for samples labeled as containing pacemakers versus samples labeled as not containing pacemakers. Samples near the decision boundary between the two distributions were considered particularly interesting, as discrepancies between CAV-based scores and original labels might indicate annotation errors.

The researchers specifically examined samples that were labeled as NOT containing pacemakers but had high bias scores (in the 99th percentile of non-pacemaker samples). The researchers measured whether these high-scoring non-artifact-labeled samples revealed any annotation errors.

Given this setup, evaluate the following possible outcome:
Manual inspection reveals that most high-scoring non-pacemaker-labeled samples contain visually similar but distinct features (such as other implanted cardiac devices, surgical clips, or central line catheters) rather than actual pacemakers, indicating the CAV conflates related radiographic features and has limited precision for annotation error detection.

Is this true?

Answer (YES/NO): NO